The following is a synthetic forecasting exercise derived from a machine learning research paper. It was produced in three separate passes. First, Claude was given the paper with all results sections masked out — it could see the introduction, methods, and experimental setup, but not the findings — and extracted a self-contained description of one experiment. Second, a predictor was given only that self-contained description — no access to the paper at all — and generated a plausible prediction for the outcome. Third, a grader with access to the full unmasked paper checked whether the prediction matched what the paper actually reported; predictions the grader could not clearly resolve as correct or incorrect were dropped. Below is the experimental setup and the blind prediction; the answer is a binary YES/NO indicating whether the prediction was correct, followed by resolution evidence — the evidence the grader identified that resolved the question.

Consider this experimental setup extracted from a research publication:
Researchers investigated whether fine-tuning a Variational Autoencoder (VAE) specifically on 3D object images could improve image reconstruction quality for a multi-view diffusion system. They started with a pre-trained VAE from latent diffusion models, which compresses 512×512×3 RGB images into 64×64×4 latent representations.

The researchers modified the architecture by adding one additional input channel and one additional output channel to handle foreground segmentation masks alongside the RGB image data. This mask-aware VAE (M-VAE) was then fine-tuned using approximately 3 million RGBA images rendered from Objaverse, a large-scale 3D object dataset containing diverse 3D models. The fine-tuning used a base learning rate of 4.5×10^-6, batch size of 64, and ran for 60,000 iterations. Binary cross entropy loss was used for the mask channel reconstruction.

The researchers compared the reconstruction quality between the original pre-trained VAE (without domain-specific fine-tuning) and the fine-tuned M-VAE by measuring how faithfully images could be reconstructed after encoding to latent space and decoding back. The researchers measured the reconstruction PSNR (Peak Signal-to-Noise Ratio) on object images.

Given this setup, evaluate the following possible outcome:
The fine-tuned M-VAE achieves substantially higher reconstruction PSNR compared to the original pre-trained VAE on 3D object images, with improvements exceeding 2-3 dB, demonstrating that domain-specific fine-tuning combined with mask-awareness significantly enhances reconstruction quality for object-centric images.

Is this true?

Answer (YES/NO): YES